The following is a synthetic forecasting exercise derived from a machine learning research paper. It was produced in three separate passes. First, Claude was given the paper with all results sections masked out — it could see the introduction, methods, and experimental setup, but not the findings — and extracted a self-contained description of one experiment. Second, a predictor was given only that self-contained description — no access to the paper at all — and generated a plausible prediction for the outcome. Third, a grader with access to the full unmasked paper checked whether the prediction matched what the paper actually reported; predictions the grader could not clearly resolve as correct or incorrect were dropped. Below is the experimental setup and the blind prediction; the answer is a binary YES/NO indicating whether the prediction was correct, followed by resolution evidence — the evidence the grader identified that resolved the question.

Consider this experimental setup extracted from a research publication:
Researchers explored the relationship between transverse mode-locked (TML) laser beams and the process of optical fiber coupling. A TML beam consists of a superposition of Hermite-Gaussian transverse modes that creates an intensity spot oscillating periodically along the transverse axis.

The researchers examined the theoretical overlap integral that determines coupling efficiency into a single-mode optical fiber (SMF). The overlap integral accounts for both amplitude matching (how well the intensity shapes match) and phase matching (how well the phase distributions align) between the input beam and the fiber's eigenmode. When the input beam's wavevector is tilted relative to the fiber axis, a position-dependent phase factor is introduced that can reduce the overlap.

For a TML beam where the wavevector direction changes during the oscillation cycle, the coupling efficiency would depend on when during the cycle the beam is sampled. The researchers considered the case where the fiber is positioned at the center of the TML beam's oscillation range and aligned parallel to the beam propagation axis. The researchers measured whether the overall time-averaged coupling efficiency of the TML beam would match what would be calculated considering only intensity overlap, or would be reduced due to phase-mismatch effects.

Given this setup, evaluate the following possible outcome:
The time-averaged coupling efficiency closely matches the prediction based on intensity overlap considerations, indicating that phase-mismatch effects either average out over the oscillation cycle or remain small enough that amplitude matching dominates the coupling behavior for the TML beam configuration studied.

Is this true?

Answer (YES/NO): NO